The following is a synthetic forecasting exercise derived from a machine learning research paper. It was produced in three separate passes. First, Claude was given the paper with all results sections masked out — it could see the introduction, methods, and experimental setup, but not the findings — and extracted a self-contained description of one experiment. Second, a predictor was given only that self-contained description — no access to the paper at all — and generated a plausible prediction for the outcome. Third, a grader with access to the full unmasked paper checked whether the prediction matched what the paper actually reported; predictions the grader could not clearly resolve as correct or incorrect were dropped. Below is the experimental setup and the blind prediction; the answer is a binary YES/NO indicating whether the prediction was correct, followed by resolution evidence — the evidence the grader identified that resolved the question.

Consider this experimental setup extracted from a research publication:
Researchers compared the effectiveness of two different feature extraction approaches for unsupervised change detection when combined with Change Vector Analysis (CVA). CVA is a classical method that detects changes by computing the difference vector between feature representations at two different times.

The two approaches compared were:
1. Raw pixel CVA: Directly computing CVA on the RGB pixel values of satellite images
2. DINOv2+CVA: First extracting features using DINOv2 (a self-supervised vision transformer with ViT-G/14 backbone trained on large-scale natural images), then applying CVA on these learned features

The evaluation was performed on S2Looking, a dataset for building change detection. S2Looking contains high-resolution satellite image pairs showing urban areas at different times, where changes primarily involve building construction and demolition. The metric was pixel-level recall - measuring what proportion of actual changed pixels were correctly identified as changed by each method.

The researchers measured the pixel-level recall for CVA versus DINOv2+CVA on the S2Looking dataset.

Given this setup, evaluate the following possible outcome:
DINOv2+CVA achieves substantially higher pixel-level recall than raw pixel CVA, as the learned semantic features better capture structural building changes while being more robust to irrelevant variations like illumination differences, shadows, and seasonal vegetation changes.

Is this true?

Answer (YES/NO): YES